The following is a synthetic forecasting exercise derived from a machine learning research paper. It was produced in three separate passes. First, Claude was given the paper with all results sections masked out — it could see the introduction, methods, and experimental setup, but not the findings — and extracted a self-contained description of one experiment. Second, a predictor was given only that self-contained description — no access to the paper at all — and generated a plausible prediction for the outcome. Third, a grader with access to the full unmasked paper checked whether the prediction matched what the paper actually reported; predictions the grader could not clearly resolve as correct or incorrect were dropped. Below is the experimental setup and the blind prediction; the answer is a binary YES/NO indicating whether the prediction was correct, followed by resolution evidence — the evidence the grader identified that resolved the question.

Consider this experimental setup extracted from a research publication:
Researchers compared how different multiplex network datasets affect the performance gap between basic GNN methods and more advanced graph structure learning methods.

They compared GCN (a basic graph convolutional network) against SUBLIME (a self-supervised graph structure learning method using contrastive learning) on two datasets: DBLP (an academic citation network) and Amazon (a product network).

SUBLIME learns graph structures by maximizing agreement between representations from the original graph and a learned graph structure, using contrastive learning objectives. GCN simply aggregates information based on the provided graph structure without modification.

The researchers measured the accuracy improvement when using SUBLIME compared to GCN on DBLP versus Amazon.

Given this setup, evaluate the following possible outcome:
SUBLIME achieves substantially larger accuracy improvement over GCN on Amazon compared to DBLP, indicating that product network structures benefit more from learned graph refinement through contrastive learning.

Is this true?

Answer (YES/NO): NO